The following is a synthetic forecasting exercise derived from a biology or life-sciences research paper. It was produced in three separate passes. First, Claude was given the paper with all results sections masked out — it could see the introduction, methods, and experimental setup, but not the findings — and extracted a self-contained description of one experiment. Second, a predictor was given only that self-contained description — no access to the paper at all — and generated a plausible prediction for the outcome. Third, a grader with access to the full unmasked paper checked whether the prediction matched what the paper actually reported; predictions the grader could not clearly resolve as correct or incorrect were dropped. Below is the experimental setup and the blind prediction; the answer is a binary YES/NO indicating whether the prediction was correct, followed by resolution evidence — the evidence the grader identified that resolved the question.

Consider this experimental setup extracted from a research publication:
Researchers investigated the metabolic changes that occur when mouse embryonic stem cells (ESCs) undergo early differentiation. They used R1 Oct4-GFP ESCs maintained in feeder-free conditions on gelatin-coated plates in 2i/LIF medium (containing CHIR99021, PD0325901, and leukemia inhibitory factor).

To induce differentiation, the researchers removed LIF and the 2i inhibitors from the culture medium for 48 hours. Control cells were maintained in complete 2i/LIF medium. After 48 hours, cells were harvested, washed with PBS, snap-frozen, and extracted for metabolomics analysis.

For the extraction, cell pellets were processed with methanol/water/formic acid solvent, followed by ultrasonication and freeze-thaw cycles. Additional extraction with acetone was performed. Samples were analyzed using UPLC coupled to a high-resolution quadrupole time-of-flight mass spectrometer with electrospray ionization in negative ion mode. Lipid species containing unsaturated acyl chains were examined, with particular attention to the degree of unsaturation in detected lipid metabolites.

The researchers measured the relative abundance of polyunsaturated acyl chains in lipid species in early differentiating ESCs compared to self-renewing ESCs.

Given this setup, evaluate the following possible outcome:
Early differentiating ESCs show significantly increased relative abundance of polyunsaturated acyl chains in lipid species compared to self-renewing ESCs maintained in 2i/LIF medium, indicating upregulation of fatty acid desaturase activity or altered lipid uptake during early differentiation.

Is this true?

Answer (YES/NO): YES